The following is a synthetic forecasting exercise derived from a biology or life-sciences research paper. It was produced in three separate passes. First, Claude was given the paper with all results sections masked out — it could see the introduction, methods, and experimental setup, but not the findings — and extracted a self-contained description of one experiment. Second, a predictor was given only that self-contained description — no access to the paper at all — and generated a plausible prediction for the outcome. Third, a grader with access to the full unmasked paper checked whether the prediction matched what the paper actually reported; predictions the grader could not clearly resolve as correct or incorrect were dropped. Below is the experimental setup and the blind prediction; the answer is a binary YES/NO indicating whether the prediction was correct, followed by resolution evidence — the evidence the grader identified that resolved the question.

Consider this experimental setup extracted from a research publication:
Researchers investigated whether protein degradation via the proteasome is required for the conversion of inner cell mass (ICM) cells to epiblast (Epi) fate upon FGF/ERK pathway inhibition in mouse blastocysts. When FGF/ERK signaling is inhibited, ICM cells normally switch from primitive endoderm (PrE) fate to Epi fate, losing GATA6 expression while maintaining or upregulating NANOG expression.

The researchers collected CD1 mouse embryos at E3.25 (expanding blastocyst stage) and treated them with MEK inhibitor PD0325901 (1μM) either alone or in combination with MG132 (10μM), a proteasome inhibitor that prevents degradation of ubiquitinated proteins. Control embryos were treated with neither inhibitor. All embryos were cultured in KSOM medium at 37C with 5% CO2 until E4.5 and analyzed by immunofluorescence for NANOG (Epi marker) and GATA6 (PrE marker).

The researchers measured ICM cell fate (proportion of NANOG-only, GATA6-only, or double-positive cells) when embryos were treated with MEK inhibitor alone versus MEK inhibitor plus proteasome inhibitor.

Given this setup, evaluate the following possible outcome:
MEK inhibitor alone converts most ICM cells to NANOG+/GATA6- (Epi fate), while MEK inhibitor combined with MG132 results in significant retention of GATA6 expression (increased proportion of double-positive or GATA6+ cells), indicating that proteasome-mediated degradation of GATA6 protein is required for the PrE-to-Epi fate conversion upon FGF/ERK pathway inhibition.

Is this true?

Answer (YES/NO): YES